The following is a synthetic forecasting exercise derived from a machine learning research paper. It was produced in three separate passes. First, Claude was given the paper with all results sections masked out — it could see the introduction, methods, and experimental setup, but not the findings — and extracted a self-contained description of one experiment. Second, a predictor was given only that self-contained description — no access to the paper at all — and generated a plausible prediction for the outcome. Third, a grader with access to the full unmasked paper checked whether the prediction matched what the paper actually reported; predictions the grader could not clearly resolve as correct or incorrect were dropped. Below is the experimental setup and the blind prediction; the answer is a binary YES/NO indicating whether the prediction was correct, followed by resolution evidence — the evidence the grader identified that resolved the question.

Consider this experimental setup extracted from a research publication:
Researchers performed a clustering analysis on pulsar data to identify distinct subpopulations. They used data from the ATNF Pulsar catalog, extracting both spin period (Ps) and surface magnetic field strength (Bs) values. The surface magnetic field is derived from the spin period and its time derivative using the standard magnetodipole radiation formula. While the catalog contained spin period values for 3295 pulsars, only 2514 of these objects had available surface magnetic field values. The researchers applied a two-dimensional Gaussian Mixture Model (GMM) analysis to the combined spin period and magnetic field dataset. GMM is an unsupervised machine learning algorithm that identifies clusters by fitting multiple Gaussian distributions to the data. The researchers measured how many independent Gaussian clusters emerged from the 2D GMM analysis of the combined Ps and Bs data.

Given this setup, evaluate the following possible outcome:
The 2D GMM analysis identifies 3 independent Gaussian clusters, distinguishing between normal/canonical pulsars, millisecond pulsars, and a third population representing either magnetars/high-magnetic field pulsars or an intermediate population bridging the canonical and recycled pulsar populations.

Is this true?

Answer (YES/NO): NO